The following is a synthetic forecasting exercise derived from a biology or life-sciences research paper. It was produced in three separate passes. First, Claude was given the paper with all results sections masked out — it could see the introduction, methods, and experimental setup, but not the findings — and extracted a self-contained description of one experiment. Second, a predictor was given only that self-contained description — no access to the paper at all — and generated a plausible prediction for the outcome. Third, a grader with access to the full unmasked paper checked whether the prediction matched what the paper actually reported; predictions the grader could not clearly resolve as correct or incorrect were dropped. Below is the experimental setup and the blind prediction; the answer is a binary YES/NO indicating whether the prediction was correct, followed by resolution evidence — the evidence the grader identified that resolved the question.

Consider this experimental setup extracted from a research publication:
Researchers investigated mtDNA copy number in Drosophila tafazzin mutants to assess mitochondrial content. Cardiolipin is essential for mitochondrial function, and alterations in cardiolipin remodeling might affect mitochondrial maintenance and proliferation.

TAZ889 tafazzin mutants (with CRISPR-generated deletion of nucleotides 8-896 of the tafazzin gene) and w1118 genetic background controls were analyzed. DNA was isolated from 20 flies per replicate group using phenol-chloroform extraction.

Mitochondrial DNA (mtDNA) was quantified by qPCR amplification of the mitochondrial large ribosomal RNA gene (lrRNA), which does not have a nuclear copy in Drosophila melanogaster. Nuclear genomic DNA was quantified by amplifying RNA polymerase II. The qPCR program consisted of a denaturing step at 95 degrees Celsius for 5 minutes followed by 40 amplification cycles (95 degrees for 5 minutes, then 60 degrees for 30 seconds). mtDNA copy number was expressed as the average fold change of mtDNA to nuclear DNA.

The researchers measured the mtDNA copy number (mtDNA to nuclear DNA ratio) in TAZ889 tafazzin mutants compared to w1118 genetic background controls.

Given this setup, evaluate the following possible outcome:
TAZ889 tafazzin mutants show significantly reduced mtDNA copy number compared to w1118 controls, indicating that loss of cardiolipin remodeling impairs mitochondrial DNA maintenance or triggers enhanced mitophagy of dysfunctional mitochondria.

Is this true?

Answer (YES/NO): NO